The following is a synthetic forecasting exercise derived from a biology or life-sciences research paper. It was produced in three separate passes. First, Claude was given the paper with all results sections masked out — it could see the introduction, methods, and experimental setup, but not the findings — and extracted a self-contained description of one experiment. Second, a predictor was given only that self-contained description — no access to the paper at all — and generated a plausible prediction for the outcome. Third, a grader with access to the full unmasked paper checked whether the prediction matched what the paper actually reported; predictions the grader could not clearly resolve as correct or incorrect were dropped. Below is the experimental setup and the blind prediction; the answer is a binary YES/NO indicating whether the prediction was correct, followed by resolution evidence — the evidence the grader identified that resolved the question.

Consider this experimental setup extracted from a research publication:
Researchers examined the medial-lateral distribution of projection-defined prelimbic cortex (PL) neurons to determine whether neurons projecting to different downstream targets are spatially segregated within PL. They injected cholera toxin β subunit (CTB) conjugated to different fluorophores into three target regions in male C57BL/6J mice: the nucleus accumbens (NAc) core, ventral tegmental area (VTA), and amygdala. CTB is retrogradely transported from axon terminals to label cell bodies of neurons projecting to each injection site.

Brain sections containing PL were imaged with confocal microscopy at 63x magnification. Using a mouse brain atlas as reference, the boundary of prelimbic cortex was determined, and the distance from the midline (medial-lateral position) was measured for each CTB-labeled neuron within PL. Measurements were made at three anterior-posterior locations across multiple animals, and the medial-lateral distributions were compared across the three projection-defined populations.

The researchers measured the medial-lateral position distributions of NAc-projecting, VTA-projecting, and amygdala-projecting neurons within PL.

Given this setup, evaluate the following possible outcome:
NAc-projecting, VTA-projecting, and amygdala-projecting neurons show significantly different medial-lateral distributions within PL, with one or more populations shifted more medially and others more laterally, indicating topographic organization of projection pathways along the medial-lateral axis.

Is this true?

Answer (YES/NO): YES